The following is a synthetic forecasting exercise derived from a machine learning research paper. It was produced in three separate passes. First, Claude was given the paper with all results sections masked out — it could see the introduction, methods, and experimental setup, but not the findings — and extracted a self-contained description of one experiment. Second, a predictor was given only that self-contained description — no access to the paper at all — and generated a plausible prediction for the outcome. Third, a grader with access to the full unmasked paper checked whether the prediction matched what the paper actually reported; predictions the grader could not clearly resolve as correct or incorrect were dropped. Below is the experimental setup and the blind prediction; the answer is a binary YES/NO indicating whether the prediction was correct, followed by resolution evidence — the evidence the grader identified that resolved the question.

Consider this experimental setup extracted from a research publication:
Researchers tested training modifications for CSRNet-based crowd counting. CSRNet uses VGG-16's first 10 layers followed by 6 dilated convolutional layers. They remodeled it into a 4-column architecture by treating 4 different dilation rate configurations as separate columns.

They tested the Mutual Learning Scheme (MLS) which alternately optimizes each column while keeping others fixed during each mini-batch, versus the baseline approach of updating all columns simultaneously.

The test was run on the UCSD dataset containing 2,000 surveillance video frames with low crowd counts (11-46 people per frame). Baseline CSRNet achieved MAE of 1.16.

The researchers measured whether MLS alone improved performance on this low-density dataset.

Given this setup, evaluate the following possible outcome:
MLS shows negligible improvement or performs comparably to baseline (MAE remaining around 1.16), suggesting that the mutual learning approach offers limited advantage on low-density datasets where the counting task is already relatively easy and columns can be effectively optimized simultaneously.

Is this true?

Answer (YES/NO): NO